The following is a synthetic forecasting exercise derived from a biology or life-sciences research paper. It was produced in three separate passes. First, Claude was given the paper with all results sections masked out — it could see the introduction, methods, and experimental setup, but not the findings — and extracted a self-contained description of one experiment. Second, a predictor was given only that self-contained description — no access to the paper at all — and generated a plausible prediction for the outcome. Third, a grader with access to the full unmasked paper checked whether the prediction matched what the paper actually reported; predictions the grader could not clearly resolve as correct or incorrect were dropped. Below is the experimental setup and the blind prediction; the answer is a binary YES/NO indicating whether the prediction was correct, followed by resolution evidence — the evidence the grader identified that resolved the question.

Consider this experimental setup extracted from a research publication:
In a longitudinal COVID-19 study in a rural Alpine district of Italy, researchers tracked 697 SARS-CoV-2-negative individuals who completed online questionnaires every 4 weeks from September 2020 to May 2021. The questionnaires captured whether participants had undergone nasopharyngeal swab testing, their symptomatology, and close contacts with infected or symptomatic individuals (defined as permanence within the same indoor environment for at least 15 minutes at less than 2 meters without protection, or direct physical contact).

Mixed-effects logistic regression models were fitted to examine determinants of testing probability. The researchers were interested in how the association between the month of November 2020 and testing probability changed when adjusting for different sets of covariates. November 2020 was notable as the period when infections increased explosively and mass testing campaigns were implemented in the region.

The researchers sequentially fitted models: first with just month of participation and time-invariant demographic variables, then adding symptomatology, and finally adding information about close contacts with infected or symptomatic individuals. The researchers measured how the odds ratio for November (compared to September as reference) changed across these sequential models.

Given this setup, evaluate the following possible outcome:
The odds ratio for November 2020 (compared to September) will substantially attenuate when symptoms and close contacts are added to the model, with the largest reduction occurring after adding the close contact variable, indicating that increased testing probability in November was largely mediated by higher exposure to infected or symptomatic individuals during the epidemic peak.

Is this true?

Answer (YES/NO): NO